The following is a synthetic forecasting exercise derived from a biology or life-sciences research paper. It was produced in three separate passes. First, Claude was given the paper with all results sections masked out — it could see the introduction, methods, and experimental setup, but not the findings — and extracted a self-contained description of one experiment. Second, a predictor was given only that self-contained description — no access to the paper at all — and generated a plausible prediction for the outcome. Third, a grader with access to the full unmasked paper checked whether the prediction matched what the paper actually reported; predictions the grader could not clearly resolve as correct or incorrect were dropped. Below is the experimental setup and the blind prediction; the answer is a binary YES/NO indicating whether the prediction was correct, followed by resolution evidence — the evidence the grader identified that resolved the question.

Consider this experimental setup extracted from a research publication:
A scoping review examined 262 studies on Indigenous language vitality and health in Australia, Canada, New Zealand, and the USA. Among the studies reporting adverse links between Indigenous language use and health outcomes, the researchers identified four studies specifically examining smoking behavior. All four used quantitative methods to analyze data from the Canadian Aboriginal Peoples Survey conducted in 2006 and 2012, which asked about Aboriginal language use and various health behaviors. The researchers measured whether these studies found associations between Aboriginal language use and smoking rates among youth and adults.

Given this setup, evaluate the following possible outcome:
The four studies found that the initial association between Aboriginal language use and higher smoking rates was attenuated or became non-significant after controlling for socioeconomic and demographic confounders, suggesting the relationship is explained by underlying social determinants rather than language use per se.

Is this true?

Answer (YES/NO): NO